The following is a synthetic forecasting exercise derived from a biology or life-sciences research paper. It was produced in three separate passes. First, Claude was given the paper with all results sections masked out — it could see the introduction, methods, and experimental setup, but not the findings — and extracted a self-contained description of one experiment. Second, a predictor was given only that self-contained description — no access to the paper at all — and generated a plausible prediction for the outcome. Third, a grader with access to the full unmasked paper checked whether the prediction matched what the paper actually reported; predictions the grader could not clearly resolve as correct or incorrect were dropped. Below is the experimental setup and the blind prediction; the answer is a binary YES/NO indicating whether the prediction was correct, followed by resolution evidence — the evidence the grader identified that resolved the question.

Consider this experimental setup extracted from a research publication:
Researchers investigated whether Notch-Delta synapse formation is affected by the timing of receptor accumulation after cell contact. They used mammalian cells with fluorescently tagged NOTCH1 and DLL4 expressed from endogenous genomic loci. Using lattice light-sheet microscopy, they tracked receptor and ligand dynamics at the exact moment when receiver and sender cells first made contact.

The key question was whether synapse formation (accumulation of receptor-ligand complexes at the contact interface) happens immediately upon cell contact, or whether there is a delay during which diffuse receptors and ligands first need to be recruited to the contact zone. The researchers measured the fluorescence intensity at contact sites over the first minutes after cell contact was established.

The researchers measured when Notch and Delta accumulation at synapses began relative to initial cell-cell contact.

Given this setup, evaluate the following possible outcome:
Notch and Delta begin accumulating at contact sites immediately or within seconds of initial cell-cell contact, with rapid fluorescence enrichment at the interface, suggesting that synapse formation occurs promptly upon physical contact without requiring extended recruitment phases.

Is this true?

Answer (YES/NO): YES